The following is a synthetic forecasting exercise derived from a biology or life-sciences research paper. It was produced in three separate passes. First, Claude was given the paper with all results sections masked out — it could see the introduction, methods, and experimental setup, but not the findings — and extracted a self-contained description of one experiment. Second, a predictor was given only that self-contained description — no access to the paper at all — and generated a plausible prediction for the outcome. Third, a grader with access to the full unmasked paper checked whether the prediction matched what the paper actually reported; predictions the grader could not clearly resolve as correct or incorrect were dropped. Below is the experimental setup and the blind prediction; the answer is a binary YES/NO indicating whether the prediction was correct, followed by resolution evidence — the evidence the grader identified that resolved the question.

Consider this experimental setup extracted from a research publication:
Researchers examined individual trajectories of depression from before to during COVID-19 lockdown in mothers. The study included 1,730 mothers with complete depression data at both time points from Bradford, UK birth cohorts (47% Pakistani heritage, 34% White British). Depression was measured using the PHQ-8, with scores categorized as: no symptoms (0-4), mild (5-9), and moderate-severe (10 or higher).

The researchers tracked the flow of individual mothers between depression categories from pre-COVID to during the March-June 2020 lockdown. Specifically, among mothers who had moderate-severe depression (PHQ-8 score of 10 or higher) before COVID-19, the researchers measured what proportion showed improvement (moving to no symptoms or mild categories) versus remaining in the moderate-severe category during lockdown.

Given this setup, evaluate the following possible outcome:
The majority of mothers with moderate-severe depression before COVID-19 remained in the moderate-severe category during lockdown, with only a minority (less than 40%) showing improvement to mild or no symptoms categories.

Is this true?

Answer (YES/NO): NO